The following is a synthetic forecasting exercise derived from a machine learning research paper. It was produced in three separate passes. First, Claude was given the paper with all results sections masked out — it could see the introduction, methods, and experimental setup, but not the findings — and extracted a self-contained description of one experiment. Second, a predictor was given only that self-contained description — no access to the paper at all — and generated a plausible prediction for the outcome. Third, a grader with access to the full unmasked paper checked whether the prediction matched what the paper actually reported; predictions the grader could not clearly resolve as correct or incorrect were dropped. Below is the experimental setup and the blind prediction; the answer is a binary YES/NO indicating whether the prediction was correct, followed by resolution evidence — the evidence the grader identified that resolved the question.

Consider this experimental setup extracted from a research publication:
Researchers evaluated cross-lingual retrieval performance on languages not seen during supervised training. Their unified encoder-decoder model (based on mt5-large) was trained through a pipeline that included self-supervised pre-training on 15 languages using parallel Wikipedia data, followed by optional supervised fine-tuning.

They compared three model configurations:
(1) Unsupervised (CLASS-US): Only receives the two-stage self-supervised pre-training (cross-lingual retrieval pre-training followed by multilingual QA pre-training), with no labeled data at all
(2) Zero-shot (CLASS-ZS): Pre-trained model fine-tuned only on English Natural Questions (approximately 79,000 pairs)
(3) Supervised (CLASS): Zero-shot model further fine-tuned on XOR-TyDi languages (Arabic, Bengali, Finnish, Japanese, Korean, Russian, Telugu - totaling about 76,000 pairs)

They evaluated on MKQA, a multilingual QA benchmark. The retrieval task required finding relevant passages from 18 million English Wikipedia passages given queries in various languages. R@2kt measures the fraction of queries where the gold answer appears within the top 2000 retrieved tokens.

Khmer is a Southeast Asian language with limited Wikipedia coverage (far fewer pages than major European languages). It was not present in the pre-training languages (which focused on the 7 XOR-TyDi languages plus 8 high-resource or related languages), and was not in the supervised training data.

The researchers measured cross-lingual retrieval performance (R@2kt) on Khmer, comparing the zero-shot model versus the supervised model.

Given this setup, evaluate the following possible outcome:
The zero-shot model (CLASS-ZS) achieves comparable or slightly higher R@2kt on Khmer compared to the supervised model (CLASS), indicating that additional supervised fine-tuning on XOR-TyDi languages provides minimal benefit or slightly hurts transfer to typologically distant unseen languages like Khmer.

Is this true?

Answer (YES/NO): YES